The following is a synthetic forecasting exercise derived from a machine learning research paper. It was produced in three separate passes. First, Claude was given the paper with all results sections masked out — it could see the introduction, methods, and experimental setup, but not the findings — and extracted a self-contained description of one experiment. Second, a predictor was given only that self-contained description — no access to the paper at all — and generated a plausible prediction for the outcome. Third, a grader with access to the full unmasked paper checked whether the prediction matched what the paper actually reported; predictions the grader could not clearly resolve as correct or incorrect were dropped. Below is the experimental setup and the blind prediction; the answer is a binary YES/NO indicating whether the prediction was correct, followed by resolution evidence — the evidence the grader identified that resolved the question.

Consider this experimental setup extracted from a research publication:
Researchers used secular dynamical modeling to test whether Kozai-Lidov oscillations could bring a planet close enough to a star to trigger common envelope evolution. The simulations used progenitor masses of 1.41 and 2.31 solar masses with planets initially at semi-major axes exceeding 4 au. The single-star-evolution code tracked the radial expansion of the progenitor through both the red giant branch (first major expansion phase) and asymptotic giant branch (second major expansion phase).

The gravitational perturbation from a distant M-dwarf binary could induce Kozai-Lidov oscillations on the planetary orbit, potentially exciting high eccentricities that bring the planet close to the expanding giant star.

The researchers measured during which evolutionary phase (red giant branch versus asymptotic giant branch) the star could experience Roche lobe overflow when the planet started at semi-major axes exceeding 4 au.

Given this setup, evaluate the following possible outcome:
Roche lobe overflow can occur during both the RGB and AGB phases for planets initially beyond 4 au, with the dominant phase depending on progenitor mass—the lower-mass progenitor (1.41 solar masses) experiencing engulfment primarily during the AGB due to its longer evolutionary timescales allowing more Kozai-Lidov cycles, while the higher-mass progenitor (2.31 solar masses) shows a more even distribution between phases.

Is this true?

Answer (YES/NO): NO